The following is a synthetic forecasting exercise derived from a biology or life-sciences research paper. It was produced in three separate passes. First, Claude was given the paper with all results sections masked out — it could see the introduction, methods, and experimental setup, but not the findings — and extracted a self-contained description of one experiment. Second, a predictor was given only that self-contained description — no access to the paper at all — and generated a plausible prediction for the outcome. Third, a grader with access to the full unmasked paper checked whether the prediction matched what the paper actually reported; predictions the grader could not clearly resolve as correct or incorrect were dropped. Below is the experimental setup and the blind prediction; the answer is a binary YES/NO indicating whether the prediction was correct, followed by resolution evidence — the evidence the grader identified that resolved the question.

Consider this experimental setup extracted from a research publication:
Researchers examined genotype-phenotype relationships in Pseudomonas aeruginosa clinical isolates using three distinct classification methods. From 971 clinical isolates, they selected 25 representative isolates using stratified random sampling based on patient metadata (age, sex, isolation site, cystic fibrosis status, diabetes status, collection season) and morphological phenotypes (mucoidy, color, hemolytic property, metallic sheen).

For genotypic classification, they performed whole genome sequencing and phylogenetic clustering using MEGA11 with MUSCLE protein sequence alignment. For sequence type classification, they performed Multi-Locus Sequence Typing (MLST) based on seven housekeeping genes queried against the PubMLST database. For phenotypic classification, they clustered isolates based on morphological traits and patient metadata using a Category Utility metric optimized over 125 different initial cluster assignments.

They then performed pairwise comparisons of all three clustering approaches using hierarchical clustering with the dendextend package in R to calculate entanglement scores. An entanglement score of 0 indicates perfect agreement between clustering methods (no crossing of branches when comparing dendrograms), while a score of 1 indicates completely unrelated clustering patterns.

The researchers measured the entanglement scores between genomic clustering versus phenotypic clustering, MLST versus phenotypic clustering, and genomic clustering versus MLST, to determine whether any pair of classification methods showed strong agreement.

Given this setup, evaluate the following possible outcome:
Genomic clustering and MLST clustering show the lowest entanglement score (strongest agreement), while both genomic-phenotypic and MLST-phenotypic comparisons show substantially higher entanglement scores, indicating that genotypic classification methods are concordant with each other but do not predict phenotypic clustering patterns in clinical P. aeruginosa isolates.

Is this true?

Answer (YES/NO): NO